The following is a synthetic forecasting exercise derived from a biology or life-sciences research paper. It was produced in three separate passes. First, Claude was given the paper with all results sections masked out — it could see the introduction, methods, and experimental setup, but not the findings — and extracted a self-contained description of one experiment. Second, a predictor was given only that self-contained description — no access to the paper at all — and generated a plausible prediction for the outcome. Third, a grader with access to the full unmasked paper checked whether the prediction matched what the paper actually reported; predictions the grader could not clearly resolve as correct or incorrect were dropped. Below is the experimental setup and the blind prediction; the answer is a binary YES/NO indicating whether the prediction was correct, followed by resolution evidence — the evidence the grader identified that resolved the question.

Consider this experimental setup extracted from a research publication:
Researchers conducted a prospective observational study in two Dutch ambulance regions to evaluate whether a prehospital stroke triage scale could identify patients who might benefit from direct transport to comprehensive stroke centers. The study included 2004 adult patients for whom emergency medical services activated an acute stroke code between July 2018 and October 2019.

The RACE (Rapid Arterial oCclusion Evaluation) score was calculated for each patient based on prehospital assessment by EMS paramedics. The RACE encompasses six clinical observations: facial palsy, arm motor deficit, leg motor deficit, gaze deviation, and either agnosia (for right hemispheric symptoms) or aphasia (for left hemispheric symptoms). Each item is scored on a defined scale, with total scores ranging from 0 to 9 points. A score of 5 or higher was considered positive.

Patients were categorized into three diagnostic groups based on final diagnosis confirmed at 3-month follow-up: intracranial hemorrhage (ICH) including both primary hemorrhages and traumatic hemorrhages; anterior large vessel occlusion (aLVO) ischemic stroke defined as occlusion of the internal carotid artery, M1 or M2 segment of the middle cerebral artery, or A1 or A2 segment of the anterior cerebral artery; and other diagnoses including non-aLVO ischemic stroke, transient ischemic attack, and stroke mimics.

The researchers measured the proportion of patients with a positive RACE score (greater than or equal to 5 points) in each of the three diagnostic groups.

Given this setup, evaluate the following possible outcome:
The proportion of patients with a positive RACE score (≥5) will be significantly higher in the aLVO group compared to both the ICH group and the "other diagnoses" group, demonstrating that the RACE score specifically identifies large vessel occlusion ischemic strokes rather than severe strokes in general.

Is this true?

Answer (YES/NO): NO